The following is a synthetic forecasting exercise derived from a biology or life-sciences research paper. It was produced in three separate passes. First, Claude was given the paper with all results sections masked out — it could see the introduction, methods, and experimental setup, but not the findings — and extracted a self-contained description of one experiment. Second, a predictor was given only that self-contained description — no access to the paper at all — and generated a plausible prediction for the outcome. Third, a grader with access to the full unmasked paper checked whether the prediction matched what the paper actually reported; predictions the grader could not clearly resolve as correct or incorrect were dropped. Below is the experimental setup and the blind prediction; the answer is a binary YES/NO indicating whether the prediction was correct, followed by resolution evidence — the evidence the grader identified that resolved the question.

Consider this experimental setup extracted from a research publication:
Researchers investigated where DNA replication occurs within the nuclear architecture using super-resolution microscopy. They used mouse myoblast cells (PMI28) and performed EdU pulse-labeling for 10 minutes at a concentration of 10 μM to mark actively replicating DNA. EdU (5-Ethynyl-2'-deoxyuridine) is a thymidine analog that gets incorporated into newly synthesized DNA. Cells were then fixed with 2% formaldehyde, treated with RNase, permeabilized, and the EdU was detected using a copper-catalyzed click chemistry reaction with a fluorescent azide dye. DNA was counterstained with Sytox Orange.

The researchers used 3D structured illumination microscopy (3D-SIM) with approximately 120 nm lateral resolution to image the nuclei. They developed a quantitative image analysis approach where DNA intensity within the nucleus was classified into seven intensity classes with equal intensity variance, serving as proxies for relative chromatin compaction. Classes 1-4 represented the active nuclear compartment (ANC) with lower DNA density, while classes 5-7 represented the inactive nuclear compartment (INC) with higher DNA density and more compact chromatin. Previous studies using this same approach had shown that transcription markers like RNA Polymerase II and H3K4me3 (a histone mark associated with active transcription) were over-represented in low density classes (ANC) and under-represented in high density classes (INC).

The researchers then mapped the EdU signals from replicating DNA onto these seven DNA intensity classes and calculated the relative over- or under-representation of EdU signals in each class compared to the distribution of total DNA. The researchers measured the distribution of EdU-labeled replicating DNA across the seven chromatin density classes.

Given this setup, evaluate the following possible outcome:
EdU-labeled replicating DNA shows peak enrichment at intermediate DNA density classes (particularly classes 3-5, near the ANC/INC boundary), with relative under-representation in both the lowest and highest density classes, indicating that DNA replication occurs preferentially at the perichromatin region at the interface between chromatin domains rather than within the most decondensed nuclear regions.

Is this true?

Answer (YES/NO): NO